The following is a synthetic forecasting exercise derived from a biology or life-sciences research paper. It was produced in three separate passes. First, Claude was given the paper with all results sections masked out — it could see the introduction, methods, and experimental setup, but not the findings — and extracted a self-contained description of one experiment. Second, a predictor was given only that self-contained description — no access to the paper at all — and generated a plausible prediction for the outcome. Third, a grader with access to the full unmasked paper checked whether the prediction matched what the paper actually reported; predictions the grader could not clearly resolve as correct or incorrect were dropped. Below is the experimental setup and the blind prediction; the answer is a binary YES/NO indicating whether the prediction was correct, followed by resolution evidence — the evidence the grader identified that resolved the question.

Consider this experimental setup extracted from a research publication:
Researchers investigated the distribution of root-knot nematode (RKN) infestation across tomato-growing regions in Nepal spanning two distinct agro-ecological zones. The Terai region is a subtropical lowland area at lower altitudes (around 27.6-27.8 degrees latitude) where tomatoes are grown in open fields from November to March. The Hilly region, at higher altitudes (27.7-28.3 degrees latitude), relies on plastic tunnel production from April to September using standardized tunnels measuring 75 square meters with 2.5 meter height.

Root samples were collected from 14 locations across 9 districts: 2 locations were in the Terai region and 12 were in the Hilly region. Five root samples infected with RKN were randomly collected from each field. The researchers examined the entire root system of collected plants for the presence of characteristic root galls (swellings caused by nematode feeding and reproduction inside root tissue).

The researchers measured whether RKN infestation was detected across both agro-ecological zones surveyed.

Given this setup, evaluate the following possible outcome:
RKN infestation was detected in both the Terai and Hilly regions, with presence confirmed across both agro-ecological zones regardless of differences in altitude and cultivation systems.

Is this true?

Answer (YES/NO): YES